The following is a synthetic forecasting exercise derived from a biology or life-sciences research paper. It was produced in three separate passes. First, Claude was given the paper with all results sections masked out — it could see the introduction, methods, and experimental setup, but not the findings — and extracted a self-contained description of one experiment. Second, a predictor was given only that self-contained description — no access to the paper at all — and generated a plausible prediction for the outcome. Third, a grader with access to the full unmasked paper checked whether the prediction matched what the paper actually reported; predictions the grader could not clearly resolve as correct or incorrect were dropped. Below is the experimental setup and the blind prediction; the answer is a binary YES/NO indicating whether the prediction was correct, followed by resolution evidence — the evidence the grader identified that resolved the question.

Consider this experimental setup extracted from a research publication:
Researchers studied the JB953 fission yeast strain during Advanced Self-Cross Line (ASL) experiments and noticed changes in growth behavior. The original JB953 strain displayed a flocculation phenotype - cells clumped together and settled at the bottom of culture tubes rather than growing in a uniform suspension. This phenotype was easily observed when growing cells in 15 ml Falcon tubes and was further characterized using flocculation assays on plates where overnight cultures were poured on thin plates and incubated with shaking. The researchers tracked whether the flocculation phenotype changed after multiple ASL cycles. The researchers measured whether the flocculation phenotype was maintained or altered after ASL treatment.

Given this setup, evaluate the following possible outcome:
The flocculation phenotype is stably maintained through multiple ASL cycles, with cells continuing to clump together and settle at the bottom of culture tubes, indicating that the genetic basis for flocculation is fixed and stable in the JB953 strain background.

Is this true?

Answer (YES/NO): NO